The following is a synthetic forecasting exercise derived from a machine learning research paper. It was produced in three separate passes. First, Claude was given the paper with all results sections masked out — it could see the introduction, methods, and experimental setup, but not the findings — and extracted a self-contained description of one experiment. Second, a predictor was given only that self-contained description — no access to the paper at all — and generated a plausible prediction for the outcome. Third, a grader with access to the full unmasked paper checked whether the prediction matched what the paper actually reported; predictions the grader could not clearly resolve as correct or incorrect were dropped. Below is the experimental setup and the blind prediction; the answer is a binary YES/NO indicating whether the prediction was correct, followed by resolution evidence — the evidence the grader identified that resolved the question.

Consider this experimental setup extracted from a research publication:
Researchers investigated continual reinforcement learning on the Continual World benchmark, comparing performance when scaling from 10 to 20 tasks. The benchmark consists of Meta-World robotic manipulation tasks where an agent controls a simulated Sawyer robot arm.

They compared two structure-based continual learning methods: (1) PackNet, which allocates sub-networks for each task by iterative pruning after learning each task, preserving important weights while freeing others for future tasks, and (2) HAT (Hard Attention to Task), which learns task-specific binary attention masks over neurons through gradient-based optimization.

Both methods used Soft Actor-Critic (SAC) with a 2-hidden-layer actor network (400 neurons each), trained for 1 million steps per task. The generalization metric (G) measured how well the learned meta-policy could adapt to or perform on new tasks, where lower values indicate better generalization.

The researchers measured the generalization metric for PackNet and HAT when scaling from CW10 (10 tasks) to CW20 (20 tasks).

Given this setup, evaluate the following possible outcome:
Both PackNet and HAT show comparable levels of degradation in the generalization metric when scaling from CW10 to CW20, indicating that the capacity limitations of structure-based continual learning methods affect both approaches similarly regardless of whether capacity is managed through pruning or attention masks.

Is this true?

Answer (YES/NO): NO